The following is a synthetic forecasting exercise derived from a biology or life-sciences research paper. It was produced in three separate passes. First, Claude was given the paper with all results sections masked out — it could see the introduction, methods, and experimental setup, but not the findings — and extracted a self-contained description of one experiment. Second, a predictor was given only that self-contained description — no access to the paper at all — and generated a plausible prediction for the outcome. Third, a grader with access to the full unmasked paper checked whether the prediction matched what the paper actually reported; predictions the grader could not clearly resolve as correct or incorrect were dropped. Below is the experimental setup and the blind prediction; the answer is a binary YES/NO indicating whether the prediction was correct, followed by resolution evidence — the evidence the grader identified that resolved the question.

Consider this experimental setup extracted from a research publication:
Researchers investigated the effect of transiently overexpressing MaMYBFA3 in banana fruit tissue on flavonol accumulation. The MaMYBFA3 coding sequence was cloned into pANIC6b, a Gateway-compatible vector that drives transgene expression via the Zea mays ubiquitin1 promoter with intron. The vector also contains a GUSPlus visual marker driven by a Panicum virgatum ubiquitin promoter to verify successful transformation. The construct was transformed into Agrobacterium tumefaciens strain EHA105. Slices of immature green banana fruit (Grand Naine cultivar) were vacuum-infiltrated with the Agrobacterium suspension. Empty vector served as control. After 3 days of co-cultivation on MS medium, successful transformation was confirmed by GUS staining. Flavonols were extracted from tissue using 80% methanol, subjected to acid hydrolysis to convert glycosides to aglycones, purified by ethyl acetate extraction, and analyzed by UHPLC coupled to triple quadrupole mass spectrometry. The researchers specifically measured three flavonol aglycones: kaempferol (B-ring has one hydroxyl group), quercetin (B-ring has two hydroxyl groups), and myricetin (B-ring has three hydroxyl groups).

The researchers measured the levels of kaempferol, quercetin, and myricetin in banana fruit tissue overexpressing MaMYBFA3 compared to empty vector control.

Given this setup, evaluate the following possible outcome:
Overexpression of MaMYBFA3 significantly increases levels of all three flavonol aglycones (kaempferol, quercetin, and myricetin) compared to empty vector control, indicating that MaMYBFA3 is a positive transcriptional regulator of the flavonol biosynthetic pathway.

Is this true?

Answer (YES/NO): NO